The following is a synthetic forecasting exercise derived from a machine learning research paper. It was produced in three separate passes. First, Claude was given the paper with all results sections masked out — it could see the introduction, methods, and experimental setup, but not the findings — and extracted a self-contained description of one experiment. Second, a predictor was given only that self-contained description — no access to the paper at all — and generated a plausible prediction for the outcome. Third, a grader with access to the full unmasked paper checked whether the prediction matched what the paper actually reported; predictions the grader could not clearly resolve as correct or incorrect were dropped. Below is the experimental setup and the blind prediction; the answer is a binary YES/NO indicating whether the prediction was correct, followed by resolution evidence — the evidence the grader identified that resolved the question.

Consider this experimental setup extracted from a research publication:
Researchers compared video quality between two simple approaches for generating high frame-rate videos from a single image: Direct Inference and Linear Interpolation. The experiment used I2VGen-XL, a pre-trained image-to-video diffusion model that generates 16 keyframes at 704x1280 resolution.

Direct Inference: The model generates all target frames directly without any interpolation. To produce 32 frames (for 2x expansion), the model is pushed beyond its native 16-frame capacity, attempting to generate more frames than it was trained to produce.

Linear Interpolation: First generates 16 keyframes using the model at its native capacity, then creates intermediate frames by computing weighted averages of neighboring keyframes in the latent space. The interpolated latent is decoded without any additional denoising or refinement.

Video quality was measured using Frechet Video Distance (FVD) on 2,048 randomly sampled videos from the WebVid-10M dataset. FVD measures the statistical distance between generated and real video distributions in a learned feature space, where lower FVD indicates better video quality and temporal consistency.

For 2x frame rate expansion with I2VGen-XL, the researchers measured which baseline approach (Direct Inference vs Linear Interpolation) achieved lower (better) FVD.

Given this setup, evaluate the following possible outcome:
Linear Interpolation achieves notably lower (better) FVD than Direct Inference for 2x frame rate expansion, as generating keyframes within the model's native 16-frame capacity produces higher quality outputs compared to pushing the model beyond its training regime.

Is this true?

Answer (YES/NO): YES